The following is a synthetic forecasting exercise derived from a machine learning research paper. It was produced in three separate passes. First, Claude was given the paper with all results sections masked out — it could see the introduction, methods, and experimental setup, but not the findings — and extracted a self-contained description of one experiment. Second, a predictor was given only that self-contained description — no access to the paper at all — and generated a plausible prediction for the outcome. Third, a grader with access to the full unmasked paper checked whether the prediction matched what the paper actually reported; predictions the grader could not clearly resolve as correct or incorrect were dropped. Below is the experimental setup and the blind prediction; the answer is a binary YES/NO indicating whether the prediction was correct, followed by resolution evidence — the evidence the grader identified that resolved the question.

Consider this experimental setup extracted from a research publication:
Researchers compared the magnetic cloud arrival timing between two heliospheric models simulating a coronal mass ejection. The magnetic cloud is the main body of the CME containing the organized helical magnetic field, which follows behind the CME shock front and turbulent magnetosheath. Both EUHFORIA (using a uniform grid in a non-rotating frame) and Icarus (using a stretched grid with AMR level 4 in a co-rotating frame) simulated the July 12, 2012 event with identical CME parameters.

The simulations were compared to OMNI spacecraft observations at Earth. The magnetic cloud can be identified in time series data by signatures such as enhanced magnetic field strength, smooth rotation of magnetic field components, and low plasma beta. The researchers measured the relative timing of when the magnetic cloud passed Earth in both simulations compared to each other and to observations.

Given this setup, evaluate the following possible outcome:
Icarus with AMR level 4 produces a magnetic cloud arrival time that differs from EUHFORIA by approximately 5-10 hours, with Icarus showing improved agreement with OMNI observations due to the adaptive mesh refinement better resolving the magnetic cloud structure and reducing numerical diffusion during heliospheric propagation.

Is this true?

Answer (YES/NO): NO